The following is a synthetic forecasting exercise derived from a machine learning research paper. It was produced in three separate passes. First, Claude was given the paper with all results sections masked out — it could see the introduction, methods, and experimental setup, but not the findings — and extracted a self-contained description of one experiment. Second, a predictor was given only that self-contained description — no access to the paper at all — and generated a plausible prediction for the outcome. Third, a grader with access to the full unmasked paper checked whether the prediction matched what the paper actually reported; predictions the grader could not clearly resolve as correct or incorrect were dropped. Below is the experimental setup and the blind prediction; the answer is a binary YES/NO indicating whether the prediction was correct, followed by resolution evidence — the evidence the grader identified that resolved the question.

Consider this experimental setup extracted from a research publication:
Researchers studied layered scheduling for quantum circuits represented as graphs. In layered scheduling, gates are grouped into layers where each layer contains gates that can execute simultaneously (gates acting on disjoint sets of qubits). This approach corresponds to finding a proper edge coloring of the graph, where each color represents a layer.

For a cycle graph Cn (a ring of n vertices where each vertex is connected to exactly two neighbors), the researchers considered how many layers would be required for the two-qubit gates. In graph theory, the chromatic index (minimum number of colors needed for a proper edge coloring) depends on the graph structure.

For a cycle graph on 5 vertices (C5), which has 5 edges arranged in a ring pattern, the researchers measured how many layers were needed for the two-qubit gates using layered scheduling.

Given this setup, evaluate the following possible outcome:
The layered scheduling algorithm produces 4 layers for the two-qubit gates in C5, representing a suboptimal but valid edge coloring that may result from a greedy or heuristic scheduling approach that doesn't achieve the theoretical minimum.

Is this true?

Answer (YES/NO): NO